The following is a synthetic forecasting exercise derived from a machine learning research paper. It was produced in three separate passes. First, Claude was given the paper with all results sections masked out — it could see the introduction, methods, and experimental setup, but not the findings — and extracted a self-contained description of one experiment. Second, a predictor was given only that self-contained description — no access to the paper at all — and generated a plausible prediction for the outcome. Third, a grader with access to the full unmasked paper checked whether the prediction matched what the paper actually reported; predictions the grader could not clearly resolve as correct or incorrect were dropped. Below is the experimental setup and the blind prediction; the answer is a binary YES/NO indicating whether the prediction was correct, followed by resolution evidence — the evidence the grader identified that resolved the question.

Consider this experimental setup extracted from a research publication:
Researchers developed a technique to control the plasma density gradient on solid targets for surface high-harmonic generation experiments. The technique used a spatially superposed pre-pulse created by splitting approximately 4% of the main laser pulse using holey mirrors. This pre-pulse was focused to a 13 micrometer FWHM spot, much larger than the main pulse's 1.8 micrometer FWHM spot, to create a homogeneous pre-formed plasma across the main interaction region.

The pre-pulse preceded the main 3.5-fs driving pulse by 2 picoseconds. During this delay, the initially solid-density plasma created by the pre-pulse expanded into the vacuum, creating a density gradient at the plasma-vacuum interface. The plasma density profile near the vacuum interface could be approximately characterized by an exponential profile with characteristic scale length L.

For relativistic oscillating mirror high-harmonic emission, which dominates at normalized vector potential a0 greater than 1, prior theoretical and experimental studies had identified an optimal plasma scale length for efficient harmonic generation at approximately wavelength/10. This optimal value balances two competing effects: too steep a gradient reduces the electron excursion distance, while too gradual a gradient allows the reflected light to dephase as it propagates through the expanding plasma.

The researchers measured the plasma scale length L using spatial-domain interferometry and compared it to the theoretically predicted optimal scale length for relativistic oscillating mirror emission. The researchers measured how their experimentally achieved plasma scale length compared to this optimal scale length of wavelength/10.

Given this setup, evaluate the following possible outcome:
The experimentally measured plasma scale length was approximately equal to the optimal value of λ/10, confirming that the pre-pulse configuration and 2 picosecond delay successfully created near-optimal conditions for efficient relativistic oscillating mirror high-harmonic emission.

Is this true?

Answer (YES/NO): NO